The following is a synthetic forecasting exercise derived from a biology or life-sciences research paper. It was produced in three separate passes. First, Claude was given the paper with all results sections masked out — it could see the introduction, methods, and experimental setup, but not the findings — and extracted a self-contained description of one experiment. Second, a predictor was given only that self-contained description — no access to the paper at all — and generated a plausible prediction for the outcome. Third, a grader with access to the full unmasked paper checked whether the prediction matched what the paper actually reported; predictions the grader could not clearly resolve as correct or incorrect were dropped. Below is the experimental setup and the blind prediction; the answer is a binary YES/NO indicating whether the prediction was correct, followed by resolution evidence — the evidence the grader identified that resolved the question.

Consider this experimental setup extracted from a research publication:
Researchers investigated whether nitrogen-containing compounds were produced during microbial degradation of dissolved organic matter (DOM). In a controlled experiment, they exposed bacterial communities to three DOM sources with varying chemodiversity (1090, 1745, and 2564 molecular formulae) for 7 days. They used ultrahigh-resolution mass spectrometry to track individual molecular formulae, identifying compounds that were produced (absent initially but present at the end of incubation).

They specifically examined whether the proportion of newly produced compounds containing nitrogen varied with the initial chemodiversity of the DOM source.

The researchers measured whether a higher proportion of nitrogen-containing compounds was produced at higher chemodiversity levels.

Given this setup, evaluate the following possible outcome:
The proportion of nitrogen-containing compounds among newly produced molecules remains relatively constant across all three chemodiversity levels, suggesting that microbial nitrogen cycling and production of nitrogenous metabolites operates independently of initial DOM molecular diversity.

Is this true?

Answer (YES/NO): NO